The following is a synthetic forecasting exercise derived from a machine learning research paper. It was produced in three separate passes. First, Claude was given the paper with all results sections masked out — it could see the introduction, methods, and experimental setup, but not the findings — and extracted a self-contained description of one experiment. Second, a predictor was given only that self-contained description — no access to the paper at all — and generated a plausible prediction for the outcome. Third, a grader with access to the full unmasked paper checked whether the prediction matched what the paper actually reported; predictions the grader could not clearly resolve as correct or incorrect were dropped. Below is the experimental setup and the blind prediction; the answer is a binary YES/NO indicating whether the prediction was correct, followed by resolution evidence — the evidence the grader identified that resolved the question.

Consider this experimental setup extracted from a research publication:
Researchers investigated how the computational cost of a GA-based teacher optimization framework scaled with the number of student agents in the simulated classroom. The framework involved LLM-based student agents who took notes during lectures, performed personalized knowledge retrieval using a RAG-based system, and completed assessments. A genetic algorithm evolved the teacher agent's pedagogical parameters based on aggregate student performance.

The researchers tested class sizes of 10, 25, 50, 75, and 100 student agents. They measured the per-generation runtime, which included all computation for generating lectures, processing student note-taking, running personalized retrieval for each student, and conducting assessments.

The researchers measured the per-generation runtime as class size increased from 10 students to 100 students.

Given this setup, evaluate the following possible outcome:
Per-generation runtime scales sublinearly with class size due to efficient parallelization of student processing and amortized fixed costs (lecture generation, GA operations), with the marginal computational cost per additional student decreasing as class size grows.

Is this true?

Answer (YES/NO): NO